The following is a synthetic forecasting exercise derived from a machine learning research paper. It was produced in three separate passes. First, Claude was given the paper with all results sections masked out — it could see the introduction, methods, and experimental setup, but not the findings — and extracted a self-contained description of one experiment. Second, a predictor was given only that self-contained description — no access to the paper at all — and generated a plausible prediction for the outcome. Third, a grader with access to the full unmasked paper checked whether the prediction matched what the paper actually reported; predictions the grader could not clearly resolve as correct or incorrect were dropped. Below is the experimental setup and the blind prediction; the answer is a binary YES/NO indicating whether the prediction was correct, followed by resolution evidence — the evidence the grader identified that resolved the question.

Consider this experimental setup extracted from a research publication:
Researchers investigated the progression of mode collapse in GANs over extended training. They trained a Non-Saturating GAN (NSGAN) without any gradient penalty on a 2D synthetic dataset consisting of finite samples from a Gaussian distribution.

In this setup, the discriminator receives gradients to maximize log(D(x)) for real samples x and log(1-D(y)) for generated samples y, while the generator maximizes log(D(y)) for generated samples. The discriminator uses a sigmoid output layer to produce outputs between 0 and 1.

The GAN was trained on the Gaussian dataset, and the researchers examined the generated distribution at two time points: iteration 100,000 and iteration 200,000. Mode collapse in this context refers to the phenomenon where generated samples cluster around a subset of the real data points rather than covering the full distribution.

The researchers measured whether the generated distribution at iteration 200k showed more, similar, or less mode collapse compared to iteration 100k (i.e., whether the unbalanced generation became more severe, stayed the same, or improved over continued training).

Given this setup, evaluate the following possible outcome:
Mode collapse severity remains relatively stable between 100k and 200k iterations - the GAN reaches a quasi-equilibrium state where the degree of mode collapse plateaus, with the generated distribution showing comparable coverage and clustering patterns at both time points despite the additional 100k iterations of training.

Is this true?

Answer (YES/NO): NO